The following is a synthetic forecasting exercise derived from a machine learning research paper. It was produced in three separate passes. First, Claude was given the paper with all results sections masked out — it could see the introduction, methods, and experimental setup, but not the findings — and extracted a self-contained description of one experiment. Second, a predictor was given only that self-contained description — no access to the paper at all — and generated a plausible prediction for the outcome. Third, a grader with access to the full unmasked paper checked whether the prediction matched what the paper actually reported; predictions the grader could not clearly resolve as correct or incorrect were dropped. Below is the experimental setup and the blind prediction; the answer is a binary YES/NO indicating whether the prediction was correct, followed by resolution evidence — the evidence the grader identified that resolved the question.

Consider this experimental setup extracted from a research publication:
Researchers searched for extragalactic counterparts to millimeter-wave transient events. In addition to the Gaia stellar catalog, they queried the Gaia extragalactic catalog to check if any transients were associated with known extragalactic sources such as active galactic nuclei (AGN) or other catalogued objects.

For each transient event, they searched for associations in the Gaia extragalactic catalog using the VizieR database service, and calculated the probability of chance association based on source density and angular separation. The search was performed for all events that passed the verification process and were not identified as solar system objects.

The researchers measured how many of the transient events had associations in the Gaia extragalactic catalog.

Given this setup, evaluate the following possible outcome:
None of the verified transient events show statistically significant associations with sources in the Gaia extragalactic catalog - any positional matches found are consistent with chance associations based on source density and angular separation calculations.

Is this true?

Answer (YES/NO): NO